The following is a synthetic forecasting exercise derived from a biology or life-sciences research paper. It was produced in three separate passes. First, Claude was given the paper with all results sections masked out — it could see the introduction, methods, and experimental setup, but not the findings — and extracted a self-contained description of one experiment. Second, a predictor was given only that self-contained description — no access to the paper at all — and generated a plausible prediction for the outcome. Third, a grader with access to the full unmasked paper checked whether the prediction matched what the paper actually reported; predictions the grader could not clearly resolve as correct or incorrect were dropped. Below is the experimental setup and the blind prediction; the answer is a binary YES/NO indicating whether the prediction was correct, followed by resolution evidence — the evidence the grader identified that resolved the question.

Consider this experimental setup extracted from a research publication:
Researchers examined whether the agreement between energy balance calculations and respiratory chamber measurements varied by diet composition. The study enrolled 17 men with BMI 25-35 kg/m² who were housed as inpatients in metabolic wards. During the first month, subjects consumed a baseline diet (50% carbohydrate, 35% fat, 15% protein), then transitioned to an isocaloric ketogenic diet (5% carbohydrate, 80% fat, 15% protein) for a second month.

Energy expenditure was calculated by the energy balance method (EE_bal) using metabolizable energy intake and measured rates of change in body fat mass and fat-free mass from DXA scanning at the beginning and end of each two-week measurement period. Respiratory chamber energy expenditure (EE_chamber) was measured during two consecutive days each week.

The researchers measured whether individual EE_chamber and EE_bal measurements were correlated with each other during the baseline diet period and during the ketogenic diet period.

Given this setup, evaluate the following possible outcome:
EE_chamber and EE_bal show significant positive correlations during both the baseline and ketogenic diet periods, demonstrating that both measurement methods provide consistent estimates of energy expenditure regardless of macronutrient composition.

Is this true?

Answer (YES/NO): YES